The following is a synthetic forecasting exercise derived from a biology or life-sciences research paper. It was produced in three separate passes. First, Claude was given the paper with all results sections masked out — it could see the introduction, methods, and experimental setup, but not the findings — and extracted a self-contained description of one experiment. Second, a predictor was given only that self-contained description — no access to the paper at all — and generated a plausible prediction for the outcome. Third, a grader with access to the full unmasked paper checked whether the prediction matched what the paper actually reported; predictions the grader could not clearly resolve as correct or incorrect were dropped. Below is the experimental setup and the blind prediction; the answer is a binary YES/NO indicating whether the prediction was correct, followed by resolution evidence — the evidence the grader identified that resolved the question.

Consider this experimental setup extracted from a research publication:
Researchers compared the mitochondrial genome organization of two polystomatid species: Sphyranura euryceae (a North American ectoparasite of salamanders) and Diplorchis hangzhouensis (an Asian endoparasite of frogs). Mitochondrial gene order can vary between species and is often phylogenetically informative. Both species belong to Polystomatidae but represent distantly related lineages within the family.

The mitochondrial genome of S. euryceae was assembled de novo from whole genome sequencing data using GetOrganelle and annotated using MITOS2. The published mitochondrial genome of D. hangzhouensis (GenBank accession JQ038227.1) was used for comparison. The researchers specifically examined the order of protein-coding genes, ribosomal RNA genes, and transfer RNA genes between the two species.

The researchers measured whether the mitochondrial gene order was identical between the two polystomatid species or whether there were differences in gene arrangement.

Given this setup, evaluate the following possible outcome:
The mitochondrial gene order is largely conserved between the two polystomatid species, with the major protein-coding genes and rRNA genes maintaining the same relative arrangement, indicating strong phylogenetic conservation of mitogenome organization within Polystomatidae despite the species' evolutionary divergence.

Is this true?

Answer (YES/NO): YES